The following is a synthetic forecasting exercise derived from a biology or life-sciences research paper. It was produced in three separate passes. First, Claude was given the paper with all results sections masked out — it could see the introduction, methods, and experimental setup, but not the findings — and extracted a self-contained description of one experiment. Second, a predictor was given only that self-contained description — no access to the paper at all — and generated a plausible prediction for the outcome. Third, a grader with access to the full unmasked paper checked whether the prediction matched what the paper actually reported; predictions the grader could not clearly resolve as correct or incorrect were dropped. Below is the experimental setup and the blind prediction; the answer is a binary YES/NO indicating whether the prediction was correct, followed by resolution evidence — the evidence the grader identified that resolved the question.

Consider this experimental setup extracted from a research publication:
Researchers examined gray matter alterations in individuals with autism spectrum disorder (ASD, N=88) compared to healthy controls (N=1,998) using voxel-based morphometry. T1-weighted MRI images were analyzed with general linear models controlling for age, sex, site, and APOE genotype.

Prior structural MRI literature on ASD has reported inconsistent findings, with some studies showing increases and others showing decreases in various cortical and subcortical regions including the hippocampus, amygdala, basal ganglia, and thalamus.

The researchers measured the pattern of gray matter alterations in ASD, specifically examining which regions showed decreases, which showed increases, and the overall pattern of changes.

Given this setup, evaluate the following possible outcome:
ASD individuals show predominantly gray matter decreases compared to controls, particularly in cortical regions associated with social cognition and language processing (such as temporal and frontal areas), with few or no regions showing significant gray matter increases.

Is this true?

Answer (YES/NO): NO